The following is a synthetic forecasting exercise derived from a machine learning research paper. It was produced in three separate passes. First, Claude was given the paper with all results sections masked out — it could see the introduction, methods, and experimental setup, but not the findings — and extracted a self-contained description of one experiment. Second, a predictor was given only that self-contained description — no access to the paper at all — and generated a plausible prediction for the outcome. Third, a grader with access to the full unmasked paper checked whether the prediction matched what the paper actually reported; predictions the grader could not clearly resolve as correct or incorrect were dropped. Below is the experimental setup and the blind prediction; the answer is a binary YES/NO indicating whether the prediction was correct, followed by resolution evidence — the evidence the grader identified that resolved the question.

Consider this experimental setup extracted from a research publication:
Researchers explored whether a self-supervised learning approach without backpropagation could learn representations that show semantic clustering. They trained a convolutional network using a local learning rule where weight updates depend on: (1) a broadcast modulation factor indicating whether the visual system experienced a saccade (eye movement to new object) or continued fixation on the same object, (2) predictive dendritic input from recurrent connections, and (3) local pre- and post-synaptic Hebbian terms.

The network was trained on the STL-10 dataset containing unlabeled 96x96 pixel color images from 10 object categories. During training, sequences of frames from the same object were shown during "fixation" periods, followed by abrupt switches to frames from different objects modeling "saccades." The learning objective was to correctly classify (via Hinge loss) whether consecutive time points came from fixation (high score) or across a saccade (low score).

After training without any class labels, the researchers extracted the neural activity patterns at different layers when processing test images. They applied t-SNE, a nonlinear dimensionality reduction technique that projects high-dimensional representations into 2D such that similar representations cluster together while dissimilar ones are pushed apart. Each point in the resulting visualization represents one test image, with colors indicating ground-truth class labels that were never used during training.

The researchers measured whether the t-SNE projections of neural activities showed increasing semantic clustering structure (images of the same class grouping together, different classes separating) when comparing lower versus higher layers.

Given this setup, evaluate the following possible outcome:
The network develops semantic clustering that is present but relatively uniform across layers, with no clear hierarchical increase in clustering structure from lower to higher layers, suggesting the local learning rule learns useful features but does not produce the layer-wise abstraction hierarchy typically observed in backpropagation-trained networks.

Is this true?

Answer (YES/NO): NO